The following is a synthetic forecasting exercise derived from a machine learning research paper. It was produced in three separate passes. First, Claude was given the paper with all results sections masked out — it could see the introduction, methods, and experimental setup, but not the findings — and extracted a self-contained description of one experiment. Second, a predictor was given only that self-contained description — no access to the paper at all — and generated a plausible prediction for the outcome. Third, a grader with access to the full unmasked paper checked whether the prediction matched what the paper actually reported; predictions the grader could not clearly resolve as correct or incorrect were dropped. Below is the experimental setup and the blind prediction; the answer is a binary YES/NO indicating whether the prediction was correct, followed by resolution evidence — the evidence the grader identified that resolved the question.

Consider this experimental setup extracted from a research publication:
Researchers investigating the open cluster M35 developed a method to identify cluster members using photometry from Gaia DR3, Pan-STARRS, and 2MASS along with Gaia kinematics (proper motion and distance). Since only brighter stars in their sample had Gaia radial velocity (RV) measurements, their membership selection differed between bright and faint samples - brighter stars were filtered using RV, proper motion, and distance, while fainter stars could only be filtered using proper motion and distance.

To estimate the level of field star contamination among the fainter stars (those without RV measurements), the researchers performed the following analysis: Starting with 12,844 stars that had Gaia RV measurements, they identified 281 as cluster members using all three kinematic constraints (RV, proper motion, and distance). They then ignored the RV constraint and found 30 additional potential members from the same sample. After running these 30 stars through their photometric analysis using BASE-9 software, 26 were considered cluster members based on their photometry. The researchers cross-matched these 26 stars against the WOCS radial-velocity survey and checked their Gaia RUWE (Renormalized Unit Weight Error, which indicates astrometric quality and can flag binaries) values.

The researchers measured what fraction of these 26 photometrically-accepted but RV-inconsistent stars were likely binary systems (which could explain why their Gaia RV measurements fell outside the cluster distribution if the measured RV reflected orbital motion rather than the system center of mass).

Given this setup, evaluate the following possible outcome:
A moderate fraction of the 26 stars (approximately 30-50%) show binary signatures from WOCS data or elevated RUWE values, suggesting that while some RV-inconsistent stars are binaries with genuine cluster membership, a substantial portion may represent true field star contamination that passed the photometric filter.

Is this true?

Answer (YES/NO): NO